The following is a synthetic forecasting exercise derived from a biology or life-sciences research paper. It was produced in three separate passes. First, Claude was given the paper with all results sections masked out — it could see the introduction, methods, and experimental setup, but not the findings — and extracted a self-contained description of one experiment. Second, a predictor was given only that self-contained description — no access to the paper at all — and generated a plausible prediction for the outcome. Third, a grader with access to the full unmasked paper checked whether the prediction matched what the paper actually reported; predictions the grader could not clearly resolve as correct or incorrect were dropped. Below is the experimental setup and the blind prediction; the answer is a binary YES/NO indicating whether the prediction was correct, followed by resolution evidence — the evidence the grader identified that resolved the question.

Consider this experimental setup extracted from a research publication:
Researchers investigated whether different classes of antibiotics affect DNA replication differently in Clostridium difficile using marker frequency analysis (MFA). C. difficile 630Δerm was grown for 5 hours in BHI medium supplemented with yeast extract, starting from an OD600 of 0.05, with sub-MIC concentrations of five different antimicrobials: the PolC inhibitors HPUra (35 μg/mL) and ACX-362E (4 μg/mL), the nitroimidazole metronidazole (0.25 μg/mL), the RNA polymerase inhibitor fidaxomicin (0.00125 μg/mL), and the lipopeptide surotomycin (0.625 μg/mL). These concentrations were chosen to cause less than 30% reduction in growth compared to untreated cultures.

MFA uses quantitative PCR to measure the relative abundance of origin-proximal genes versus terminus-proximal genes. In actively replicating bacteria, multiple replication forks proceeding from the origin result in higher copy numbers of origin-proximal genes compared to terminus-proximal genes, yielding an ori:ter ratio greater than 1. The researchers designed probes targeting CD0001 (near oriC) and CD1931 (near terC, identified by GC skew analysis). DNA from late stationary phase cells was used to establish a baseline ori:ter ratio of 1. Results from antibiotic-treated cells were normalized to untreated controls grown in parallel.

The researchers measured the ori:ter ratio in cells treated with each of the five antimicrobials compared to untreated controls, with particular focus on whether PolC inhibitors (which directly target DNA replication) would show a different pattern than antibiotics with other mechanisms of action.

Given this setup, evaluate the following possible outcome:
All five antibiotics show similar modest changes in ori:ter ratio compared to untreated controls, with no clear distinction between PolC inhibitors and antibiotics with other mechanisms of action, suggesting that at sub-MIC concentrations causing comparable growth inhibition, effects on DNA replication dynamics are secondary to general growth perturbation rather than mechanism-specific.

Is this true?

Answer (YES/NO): NO